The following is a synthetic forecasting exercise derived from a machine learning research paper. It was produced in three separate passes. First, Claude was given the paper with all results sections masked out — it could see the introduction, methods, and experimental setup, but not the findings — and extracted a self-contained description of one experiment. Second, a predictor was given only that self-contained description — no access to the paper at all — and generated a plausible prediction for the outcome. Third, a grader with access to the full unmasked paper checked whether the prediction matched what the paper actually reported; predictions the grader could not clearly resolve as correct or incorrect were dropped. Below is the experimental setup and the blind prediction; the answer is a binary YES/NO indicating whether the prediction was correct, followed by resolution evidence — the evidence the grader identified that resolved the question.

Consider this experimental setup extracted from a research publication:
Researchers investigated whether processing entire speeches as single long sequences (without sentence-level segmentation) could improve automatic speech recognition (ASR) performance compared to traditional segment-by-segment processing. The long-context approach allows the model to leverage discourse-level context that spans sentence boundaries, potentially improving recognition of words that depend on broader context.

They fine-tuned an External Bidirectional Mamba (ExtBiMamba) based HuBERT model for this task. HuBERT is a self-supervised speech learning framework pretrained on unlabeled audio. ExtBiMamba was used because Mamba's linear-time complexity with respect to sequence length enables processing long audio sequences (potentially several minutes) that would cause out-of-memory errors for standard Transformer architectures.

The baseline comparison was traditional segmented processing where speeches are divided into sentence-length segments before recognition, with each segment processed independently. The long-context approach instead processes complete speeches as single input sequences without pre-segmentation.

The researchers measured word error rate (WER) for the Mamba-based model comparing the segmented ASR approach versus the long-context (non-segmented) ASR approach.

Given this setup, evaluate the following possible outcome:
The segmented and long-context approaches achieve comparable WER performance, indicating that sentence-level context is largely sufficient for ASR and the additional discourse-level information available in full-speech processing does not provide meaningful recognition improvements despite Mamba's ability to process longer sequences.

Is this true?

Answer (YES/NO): NO